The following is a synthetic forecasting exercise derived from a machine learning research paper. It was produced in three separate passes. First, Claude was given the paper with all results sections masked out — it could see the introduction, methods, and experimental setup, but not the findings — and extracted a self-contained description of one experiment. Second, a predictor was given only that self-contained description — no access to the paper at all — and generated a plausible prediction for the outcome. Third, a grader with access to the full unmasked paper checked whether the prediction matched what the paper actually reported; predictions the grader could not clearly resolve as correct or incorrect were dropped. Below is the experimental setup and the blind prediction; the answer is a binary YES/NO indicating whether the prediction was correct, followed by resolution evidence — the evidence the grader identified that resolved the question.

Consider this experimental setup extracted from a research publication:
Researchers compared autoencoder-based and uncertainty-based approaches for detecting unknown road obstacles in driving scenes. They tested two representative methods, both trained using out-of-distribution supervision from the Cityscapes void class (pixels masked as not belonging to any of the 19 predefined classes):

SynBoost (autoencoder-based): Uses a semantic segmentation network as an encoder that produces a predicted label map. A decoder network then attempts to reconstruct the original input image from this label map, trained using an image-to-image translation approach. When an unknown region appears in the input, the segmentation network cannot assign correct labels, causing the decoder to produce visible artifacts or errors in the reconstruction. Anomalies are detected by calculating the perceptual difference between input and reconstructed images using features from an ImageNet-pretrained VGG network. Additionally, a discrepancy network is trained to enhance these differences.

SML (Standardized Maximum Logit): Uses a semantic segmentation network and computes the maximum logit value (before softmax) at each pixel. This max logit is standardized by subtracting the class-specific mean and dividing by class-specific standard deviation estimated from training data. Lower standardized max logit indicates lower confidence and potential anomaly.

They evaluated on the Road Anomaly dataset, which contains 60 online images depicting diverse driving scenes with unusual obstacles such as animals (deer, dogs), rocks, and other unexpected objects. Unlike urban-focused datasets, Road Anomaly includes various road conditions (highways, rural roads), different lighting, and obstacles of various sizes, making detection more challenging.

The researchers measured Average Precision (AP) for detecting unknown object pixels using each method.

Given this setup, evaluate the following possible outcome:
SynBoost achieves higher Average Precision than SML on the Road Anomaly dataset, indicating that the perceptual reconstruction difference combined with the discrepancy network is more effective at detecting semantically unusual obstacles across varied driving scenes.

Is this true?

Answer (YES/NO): YES